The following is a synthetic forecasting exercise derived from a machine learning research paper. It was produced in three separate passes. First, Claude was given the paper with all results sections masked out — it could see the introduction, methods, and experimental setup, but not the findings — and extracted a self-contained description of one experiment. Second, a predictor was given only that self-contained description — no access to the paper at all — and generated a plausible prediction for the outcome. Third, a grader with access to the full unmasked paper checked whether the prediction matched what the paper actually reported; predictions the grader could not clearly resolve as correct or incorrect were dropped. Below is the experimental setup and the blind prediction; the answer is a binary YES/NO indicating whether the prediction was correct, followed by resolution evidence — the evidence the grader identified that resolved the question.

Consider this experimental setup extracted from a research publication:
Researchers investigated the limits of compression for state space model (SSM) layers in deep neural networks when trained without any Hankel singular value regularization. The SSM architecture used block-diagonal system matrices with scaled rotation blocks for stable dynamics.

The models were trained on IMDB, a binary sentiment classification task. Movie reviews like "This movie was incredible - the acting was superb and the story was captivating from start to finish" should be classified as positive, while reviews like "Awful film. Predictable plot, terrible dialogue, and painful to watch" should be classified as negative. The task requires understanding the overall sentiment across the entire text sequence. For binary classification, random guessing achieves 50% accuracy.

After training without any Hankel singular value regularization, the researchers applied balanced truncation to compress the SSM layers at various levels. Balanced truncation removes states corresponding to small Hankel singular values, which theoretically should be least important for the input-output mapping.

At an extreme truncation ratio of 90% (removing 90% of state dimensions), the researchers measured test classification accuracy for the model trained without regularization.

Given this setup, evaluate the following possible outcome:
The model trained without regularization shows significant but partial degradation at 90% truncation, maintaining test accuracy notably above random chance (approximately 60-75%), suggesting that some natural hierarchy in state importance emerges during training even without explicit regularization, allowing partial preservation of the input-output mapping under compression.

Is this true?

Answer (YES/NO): NO